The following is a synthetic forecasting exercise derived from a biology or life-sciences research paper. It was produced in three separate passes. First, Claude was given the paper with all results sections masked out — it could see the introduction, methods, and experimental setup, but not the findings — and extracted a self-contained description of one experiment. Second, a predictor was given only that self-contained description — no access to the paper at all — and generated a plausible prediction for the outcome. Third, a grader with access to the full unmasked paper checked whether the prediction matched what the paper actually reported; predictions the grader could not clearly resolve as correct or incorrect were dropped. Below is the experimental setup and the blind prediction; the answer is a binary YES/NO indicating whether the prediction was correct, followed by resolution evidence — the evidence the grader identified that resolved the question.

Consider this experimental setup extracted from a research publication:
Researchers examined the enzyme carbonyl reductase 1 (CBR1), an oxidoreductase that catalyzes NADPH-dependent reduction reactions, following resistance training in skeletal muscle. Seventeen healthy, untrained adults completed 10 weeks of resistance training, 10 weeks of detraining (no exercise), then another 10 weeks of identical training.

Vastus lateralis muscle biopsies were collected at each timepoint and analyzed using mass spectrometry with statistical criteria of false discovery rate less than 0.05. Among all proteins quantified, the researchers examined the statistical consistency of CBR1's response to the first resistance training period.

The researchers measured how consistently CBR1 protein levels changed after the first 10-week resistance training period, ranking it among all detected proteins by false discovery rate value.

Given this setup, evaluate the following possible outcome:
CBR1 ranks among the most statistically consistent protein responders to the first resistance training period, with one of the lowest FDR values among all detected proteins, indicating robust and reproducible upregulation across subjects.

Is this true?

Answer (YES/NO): YES